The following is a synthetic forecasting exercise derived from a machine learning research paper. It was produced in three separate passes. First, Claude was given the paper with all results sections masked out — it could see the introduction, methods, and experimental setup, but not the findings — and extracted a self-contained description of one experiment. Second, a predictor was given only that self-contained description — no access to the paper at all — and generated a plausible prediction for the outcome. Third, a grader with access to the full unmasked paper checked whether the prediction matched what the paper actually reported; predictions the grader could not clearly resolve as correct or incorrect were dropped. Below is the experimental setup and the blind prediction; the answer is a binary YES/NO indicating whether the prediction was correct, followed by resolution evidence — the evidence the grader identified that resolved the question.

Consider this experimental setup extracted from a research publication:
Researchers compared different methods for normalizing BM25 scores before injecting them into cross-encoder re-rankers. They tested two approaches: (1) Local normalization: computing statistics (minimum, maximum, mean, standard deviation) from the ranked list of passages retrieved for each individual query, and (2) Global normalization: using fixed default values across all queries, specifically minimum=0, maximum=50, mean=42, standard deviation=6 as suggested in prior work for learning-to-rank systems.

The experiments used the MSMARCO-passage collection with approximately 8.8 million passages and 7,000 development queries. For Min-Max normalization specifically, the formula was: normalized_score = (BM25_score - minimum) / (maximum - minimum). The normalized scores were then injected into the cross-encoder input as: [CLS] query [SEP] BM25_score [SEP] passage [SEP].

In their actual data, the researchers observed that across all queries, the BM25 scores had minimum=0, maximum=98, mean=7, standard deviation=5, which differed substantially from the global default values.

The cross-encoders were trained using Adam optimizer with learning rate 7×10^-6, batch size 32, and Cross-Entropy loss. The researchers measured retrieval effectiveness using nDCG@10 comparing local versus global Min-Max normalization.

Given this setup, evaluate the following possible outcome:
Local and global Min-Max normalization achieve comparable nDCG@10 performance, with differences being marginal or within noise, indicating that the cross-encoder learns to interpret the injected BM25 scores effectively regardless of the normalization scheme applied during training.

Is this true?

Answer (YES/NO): NO